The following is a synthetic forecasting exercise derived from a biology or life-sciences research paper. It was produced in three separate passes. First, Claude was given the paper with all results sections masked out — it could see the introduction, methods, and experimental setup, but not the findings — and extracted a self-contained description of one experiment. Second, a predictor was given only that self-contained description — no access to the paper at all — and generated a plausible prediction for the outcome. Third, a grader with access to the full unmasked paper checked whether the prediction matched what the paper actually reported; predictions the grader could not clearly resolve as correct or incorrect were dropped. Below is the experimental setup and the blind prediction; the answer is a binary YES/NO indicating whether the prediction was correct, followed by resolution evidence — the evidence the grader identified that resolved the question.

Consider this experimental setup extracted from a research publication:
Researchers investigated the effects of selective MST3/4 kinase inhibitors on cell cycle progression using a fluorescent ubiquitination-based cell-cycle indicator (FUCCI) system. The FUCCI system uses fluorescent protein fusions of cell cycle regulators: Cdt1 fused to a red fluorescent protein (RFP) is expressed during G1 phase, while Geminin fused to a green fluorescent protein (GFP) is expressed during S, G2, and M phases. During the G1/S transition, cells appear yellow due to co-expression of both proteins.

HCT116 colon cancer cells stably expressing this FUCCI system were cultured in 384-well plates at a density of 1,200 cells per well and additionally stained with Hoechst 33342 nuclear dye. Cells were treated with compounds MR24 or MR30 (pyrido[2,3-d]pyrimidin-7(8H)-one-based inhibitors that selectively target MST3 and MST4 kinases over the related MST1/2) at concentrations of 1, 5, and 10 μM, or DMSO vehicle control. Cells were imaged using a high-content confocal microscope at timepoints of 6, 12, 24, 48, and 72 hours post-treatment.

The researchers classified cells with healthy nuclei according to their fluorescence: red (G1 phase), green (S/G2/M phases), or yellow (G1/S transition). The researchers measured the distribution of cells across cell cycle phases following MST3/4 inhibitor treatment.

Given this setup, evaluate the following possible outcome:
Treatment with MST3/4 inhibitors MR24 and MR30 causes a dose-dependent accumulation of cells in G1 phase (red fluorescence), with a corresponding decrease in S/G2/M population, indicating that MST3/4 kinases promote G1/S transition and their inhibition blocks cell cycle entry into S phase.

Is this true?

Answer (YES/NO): YES